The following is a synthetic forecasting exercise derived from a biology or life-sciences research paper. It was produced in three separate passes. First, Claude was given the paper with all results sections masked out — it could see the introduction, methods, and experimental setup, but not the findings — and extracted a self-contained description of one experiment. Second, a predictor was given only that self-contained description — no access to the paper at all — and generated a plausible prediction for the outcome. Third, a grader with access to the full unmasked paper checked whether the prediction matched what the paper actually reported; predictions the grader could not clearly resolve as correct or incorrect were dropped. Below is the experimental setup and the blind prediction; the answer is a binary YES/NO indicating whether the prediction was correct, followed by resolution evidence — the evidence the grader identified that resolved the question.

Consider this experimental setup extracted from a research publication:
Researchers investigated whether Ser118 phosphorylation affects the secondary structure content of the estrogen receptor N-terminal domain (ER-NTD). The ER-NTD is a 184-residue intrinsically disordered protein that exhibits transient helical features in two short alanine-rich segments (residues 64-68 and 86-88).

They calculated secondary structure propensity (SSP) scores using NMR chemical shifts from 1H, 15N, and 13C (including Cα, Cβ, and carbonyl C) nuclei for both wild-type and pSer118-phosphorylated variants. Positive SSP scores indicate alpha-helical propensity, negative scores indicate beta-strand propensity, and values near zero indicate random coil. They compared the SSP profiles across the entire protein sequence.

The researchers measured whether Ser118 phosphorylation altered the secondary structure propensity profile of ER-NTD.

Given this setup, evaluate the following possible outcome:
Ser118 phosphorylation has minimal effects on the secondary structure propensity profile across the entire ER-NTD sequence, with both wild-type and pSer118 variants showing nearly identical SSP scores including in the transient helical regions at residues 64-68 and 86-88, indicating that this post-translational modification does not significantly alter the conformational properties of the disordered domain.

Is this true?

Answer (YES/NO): NO